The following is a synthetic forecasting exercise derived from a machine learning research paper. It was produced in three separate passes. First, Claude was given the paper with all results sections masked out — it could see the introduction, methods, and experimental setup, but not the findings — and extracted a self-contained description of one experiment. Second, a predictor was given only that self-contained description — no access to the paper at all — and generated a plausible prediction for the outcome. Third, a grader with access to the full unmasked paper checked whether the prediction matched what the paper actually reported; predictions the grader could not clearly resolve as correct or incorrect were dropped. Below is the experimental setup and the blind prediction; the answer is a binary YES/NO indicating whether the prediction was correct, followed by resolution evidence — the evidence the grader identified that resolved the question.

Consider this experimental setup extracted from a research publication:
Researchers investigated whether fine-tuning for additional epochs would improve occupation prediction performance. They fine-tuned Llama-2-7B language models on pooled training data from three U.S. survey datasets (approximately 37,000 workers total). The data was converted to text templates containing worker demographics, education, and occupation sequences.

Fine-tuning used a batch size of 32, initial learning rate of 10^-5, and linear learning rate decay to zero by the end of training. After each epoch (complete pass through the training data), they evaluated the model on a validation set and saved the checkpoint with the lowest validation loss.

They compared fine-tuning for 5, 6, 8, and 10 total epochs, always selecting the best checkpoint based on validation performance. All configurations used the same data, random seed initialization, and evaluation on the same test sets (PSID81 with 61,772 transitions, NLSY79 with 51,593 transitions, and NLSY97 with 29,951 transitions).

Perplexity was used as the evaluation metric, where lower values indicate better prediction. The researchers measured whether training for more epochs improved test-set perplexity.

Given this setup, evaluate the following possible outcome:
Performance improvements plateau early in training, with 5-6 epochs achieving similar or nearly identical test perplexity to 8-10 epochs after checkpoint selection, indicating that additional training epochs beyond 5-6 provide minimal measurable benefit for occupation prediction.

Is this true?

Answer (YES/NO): YES